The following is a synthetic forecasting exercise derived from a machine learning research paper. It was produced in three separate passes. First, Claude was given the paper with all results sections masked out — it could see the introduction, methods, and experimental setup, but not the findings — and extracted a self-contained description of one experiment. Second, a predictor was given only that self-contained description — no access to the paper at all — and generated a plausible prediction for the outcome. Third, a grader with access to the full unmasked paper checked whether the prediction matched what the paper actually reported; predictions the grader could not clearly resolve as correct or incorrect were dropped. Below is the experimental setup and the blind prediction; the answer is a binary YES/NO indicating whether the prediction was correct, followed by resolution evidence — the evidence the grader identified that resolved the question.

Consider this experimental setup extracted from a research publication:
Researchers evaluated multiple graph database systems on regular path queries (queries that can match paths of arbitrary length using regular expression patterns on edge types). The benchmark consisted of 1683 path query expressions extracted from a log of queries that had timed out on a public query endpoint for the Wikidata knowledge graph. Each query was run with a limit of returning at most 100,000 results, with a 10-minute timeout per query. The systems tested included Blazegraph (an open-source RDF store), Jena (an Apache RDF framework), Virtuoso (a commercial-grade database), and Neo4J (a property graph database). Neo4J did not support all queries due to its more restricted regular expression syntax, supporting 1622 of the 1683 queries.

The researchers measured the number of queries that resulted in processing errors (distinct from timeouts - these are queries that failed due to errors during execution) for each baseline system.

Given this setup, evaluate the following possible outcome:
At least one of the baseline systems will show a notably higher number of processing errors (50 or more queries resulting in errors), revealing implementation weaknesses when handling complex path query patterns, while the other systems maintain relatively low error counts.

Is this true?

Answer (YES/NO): NO